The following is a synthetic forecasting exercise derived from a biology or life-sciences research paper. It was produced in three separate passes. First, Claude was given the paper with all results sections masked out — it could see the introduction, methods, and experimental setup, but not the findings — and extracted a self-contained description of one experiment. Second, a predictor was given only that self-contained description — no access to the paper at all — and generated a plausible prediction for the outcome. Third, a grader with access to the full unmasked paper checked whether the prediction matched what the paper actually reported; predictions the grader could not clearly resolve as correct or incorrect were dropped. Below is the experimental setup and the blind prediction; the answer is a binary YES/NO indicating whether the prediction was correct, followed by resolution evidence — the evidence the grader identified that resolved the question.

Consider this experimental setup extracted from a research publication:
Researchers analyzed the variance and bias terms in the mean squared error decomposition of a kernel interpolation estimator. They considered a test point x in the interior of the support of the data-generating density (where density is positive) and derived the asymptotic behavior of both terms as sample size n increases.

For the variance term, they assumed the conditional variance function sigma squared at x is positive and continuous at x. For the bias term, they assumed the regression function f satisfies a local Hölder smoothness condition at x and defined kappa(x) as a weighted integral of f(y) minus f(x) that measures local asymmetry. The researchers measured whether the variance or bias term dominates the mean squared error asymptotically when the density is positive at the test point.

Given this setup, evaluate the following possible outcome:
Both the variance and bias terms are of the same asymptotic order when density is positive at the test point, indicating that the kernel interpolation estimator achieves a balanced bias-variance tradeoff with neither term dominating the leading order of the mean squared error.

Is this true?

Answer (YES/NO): NO